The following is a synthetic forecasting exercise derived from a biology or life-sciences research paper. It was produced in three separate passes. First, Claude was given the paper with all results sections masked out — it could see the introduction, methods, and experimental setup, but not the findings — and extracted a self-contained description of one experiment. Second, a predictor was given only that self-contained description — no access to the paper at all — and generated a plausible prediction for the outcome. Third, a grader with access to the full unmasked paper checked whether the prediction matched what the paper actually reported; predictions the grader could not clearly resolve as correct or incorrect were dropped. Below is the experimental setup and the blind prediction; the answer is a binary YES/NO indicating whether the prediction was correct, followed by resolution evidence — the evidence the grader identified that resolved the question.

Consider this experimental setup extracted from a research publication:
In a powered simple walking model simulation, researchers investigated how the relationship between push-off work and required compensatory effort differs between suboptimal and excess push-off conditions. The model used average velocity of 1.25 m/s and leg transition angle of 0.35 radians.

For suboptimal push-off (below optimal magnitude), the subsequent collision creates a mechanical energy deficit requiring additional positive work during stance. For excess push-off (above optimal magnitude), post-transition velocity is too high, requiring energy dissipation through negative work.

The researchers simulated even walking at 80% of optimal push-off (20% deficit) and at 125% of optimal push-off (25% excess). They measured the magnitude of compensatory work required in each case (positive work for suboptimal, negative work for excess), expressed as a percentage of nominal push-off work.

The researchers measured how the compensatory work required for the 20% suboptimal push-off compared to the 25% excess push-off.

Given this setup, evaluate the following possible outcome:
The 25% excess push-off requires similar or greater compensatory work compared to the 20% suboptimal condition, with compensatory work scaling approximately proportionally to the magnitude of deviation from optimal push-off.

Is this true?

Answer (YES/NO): YES